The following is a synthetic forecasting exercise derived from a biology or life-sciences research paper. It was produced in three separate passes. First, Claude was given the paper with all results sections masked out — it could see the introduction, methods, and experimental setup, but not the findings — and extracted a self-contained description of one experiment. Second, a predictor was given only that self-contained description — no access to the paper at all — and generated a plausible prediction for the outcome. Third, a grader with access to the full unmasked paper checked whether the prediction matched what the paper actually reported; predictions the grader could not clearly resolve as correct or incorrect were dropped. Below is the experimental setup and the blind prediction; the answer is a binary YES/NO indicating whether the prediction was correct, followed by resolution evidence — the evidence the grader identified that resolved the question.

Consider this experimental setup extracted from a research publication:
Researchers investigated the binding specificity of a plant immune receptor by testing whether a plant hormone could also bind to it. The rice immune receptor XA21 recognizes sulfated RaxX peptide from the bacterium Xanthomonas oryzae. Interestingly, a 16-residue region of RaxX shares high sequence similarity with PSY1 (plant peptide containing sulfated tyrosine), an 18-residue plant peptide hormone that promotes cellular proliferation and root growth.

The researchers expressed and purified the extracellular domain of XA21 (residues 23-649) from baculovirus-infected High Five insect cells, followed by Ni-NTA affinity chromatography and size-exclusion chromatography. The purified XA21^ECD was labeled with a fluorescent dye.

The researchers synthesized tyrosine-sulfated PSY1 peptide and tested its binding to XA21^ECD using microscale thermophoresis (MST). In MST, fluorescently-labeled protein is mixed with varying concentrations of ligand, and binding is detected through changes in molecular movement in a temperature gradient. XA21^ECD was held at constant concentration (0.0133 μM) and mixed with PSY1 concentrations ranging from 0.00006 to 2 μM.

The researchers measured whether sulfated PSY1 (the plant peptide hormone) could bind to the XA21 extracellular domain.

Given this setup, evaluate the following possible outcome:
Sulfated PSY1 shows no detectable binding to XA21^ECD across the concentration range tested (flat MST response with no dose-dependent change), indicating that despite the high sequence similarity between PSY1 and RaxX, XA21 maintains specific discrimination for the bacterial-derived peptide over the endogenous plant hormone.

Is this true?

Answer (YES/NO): YES